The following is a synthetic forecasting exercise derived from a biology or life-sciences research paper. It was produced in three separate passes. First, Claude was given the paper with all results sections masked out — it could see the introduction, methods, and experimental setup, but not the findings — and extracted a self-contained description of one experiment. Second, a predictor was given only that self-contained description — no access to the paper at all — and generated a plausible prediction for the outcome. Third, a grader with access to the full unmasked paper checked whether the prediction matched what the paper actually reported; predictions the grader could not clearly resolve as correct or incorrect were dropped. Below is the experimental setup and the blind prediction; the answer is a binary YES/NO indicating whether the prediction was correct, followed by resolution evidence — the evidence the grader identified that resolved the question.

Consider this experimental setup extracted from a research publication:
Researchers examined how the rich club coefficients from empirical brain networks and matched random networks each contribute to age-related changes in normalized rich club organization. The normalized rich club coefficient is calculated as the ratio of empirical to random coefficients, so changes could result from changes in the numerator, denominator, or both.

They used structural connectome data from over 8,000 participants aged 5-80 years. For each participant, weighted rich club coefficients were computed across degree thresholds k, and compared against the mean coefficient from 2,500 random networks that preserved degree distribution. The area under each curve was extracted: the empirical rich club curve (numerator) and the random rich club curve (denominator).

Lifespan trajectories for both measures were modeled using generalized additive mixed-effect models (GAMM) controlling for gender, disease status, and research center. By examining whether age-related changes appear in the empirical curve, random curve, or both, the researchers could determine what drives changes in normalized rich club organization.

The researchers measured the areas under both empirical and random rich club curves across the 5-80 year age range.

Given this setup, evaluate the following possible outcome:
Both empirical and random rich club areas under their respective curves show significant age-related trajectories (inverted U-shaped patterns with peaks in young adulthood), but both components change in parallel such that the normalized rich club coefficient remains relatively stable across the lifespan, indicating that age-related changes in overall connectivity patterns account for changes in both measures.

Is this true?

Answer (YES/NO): NO